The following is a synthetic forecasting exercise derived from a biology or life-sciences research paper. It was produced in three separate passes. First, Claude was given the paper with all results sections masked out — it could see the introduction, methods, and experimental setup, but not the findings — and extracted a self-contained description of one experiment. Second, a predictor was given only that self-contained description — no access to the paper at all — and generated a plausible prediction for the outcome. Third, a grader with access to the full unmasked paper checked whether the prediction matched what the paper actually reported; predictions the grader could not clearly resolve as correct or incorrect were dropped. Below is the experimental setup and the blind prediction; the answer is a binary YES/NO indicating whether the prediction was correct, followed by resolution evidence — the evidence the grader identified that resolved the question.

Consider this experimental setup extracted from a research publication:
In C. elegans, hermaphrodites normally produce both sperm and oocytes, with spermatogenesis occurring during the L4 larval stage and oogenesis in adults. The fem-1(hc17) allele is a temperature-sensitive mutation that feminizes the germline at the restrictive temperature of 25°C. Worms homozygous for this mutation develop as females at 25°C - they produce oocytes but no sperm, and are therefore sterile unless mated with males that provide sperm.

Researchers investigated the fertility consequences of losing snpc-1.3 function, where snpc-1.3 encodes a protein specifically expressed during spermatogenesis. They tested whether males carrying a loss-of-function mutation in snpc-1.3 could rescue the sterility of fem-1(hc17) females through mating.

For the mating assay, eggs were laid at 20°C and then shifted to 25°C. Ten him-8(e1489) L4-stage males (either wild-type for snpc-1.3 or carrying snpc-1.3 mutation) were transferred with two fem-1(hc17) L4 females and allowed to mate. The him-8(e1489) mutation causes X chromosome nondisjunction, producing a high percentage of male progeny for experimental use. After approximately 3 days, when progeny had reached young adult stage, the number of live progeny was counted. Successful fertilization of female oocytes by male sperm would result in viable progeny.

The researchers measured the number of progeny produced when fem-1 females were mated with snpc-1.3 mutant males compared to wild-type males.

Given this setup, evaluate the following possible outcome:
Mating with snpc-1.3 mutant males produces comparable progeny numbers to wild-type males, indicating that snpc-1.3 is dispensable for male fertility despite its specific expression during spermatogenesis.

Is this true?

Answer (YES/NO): NO